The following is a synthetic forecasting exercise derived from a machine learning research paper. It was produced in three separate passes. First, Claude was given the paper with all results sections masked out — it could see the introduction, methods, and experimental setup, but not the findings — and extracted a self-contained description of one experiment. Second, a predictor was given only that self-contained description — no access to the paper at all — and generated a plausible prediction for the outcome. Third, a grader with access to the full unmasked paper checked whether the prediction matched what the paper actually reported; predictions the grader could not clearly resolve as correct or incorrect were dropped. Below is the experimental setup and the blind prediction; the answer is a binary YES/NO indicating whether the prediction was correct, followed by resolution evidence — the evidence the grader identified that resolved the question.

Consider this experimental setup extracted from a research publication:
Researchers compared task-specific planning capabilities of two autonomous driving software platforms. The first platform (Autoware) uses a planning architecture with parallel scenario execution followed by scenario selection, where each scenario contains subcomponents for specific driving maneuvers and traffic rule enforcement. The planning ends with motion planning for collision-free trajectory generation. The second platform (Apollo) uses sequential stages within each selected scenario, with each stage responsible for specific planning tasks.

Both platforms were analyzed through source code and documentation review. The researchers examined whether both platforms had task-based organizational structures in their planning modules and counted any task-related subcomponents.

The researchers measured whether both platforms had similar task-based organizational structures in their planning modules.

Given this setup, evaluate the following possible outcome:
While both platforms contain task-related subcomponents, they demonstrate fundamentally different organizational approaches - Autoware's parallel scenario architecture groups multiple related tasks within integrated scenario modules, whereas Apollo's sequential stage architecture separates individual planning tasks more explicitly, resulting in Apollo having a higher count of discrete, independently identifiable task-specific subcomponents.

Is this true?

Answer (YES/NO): YES